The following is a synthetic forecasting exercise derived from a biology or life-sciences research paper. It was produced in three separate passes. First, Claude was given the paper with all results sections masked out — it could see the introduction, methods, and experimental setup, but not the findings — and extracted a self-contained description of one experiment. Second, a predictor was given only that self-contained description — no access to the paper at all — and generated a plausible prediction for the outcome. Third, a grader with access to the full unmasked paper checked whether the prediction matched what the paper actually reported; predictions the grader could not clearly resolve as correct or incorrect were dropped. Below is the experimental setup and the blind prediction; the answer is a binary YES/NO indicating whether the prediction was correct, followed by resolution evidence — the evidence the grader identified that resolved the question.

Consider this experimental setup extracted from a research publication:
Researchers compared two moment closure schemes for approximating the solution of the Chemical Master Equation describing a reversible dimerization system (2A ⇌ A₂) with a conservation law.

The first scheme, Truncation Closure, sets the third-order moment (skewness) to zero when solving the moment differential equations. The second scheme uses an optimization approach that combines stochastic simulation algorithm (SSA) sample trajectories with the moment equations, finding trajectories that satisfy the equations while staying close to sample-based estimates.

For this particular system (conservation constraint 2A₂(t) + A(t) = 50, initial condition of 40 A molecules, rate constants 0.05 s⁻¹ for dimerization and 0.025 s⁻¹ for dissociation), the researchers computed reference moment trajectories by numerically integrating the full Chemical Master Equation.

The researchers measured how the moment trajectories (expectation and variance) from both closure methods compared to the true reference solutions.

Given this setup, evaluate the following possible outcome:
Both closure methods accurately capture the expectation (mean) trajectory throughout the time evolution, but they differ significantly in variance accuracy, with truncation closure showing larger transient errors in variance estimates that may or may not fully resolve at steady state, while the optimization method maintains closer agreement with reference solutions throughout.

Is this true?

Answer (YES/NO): NO